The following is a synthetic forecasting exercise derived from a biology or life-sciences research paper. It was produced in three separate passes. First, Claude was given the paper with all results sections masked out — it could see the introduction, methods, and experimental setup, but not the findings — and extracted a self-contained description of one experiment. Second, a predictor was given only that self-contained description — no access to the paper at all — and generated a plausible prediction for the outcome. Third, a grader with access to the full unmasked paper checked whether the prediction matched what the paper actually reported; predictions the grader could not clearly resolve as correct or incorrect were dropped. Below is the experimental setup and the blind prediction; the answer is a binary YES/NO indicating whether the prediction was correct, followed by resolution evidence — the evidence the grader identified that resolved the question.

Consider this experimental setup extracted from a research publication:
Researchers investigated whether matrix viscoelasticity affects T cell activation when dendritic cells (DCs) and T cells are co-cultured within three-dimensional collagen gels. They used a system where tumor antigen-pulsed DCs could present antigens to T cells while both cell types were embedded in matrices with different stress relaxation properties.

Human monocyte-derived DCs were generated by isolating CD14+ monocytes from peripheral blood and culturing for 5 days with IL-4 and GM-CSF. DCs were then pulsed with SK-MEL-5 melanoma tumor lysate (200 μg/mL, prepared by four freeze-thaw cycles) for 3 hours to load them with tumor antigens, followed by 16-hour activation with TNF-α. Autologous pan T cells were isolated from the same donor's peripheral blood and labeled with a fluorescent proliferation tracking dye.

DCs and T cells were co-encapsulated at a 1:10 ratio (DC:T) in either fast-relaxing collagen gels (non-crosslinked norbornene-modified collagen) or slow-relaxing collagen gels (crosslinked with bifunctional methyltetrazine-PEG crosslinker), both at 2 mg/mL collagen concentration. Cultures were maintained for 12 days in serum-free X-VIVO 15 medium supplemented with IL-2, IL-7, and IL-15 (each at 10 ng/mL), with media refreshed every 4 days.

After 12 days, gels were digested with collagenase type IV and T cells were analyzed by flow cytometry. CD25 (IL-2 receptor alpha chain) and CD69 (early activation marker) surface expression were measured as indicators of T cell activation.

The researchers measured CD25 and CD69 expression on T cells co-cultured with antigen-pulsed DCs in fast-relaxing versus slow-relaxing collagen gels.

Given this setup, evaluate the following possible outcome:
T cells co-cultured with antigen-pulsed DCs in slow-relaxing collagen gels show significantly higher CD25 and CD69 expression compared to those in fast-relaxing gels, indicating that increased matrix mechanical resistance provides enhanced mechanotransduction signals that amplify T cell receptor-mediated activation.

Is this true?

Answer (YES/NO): NO